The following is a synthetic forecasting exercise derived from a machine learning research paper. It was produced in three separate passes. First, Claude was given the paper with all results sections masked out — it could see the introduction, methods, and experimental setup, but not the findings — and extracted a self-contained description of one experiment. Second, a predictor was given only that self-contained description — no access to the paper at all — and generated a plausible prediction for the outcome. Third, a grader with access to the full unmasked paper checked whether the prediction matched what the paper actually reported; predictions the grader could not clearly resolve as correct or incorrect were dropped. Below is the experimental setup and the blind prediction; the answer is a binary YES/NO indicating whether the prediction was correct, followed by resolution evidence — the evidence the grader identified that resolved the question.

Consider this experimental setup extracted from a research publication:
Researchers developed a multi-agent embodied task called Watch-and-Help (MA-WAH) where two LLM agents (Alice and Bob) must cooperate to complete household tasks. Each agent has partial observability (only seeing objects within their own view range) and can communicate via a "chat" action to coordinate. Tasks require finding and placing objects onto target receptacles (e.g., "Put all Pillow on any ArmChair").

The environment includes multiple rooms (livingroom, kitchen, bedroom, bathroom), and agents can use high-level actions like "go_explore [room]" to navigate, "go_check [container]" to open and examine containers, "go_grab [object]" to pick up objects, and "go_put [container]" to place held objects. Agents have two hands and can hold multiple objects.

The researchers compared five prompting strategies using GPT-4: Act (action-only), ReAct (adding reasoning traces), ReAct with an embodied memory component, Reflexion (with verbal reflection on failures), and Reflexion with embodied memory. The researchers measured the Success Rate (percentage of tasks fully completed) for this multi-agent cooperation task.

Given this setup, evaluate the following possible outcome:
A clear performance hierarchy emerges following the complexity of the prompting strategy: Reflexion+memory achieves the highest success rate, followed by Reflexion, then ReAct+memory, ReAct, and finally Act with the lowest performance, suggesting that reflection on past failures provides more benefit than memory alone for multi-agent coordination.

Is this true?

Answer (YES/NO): YES